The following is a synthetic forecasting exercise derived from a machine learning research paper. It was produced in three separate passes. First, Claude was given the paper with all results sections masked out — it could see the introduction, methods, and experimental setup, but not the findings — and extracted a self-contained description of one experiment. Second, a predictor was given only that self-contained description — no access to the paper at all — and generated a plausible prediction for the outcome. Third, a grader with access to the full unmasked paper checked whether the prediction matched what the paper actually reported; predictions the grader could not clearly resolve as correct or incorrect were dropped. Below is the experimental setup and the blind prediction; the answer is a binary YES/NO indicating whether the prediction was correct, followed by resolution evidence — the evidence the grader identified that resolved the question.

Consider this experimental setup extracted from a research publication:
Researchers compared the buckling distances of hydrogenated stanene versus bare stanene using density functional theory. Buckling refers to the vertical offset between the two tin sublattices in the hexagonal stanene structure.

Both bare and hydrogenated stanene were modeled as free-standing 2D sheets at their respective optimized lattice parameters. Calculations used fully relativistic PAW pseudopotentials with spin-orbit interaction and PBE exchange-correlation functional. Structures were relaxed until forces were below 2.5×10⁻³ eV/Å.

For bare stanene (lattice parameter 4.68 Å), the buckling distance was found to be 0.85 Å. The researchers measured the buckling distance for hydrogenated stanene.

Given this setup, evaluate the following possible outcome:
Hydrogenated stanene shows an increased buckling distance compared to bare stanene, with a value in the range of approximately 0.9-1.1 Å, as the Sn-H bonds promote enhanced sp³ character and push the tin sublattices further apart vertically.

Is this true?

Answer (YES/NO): NO